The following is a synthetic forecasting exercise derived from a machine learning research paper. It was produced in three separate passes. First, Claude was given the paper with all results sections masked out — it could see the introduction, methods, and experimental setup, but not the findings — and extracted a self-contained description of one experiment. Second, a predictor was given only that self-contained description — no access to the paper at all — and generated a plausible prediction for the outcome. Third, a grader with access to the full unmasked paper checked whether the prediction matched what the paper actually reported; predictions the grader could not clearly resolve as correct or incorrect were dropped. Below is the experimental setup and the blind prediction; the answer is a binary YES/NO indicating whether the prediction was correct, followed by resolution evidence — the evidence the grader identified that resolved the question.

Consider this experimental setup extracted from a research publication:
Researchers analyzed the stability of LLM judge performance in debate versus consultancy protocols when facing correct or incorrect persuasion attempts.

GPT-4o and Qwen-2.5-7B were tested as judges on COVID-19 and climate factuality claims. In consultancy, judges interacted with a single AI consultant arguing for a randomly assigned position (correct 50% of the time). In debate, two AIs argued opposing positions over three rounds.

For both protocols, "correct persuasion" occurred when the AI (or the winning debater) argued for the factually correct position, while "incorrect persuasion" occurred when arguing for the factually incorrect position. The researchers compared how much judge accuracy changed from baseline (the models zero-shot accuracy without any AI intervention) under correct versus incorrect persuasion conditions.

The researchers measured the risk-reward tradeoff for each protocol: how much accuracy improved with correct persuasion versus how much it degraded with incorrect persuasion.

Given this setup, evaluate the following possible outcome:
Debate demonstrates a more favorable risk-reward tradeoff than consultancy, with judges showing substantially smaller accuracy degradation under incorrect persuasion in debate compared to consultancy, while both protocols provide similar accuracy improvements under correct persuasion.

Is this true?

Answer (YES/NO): NO